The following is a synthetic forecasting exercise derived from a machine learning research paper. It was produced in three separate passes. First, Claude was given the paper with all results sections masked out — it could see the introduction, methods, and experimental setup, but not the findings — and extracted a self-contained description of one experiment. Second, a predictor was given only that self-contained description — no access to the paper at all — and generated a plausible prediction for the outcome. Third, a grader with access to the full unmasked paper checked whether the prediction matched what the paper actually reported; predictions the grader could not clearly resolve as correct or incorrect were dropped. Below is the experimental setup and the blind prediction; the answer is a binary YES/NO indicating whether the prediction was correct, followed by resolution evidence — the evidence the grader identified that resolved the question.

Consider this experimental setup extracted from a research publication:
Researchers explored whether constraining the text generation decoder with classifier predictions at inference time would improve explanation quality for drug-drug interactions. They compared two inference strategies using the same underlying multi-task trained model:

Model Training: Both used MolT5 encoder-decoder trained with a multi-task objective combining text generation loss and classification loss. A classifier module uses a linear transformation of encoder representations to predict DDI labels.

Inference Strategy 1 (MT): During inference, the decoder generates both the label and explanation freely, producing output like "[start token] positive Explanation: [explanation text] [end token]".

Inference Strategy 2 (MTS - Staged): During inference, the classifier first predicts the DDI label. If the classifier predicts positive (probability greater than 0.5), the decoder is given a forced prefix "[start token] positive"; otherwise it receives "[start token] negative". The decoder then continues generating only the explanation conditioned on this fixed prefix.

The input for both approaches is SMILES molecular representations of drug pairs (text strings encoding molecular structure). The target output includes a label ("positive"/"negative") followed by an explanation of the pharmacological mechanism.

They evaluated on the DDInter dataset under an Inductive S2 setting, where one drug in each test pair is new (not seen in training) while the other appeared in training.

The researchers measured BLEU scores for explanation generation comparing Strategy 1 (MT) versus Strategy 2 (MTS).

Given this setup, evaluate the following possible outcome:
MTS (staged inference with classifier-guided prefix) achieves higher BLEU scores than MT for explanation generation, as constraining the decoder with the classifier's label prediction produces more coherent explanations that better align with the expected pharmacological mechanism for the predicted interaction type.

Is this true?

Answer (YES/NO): YES